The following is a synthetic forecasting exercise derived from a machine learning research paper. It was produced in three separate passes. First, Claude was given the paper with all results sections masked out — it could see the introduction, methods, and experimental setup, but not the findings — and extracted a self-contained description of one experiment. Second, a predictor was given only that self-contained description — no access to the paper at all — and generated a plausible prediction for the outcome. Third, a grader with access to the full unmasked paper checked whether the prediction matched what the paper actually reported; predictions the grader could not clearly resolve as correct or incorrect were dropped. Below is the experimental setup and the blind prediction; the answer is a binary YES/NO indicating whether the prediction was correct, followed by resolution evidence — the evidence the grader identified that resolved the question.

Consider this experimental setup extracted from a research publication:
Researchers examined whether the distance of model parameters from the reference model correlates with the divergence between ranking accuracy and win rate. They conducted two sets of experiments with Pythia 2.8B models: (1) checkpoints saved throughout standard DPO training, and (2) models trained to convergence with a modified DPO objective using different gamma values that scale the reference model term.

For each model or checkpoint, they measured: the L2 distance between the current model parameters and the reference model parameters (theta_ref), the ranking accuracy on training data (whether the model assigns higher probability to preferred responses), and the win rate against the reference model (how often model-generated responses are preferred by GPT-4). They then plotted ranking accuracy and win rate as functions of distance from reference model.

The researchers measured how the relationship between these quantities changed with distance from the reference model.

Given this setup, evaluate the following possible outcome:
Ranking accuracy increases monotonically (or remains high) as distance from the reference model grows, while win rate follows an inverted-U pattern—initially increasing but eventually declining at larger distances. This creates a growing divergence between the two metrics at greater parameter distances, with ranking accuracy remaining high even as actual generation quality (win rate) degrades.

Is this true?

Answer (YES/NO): YES